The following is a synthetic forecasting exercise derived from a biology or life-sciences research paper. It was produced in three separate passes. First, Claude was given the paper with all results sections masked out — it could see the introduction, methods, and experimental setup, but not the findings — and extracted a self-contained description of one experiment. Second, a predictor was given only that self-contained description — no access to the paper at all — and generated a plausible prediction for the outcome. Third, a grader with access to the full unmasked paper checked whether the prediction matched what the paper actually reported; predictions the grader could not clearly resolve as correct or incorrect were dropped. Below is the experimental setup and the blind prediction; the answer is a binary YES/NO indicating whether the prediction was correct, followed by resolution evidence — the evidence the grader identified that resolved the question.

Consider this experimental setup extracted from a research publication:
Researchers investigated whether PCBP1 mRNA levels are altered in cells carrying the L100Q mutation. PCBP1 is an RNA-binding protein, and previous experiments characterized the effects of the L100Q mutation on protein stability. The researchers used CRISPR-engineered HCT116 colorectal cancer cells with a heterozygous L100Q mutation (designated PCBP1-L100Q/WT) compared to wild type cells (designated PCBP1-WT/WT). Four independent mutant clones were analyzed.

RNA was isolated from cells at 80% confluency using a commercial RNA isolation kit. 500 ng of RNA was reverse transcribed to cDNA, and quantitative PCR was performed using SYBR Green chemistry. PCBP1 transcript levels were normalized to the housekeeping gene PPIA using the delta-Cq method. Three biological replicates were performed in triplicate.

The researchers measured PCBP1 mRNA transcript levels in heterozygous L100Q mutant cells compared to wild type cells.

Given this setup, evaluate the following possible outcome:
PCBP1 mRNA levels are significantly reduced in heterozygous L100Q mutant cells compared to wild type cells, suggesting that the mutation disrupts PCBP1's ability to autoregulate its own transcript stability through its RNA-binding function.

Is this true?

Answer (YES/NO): NO